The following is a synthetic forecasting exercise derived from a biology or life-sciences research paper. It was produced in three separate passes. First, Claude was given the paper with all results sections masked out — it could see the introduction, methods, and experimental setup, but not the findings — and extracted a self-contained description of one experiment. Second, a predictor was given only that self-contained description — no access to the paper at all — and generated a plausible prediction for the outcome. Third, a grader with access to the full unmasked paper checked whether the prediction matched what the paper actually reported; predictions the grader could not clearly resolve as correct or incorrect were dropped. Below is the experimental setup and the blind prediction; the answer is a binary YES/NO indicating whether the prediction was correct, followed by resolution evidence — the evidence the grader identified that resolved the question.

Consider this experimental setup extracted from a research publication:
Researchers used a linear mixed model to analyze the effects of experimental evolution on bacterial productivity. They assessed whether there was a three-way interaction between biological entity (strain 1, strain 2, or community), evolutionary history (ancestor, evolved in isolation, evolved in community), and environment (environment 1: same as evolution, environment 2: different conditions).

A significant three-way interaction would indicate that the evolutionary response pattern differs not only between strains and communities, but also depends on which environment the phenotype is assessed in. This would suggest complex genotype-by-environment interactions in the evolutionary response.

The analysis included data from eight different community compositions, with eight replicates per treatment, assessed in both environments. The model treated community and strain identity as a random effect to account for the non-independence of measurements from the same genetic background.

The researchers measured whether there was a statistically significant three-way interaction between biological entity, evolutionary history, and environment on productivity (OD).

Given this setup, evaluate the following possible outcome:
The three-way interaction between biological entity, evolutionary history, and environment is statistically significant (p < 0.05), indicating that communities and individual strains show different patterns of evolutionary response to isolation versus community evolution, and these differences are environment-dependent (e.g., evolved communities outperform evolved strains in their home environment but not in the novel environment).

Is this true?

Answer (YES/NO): YES